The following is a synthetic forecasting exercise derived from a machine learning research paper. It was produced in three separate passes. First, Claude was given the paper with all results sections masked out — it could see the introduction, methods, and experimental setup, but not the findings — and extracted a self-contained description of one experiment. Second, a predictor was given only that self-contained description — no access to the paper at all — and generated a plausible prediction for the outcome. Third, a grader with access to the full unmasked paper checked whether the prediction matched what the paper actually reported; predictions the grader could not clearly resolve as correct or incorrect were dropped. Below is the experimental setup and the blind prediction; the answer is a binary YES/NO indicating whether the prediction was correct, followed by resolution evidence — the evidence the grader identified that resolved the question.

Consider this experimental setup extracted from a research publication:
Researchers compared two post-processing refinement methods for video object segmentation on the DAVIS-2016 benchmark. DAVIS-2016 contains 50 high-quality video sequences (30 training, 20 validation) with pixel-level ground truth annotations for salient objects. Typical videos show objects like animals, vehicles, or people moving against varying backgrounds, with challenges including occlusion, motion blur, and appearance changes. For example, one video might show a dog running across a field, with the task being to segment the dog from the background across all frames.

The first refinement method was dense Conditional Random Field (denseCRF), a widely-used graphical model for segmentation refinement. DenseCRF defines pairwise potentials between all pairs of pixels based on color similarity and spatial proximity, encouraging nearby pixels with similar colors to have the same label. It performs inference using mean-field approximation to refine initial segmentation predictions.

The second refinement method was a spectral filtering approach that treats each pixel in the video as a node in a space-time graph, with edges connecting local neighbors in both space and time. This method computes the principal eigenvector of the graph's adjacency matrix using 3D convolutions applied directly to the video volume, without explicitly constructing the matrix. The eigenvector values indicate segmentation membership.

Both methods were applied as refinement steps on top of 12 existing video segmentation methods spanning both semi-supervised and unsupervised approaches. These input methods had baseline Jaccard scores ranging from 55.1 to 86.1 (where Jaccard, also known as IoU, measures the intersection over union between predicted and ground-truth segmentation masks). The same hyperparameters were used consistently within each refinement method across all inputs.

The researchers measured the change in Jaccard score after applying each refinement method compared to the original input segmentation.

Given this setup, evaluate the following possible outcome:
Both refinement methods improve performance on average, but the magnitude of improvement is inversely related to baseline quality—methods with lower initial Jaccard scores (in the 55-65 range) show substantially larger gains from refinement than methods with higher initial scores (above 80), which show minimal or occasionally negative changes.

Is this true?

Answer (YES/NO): NO